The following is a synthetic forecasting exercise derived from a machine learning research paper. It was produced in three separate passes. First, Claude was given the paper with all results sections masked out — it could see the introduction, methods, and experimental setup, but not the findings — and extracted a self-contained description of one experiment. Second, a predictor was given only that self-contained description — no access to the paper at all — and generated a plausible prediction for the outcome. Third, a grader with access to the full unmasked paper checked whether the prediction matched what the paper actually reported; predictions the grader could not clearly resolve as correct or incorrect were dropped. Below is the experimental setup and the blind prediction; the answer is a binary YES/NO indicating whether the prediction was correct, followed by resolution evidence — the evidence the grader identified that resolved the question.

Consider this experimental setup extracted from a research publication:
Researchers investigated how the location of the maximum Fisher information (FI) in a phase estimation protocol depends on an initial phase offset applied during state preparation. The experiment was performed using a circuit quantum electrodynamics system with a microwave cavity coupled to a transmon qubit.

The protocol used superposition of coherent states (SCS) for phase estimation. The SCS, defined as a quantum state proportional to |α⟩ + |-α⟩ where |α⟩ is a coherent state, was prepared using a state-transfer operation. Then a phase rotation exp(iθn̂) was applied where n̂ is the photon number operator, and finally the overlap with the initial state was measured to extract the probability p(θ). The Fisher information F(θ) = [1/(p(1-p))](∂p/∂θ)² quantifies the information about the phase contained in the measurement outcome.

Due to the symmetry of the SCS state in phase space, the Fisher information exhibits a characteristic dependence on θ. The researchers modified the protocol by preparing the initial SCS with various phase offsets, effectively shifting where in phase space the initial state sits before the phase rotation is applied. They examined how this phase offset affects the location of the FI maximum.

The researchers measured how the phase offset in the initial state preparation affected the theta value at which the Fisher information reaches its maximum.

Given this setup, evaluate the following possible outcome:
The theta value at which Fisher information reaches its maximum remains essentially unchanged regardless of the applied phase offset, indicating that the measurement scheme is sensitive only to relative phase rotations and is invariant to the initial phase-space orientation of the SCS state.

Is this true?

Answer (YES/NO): NO